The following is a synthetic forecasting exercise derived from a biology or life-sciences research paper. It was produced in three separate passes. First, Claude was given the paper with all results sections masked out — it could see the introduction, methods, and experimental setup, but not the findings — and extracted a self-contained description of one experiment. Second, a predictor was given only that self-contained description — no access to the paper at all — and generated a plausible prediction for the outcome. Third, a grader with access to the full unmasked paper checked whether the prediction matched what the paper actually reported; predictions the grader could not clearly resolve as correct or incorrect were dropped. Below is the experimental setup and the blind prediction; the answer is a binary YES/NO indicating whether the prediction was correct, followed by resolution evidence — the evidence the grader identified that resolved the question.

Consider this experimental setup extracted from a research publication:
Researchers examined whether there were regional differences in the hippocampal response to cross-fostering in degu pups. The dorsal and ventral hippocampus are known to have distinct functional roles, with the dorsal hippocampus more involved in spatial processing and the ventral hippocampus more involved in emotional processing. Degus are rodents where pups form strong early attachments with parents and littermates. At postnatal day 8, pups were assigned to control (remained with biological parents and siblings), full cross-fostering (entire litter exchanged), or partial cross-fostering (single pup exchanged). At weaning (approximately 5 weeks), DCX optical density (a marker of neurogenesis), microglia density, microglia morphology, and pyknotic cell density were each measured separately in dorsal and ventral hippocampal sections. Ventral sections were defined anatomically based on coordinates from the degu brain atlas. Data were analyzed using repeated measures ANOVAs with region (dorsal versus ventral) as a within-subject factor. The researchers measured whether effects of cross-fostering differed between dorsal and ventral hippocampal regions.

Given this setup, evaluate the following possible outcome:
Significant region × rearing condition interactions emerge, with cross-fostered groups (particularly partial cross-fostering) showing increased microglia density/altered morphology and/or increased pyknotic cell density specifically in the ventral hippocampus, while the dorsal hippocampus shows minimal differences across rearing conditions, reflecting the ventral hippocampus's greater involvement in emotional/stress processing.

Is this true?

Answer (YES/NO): NO